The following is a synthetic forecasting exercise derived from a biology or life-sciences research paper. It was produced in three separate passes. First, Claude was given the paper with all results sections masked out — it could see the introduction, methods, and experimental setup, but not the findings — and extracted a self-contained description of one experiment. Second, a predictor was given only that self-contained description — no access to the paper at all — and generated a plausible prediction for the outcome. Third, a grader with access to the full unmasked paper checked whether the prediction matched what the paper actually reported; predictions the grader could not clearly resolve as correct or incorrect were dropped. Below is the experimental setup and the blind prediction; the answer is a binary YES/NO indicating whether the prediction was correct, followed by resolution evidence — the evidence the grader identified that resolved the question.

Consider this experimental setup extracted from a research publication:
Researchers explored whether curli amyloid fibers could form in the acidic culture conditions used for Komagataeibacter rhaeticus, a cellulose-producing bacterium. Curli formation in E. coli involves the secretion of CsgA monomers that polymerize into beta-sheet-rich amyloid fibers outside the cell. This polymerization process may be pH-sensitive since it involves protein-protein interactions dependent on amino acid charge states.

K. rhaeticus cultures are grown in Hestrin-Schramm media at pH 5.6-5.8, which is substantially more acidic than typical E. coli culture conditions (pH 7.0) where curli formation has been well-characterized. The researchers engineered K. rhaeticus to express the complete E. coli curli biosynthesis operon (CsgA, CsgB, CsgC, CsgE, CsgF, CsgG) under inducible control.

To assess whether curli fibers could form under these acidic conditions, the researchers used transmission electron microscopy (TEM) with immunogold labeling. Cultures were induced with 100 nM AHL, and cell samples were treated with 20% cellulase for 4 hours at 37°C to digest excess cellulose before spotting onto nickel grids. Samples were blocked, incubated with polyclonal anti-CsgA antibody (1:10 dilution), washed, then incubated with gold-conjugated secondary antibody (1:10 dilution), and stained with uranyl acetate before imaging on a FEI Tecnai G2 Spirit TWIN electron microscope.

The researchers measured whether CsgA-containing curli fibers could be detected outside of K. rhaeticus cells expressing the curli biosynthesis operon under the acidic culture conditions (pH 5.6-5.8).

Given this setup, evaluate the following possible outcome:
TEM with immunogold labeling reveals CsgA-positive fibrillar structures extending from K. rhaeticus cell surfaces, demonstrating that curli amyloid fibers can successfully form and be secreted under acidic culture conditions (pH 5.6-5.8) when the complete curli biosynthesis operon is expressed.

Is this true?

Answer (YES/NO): YES